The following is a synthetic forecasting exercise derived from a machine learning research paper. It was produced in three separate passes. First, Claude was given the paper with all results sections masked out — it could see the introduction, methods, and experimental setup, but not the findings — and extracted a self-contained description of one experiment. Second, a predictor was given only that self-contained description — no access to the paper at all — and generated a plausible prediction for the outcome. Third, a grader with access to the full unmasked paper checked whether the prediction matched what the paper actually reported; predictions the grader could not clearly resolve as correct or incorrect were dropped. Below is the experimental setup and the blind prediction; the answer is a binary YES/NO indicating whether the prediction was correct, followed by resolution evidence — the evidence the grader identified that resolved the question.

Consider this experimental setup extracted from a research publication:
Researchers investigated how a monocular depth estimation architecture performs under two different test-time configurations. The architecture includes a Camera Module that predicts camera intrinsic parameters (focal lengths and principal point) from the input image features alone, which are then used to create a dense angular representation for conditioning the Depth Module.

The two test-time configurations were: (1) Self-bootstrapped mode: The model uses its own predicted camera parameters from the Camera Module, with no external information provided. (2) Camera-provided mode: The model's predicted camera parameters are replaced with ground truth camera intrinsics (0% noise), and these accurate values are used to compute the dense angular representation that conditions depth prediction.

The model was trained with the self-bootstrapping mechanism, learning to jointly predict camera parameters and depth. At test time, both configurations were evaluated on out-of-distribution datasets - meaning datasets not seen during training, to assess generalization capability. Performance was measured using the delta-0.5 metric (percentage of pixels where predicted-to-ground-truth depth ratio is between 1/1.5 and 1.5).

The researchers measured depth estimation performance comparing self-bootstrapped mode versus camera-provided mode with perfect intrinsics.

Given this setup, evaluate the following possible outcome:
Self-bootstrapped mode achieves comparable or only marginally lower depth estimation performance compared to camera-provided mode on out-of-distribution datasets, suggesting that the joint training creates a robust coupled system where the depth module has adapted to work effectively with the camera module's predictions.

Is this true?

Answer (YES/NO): YES